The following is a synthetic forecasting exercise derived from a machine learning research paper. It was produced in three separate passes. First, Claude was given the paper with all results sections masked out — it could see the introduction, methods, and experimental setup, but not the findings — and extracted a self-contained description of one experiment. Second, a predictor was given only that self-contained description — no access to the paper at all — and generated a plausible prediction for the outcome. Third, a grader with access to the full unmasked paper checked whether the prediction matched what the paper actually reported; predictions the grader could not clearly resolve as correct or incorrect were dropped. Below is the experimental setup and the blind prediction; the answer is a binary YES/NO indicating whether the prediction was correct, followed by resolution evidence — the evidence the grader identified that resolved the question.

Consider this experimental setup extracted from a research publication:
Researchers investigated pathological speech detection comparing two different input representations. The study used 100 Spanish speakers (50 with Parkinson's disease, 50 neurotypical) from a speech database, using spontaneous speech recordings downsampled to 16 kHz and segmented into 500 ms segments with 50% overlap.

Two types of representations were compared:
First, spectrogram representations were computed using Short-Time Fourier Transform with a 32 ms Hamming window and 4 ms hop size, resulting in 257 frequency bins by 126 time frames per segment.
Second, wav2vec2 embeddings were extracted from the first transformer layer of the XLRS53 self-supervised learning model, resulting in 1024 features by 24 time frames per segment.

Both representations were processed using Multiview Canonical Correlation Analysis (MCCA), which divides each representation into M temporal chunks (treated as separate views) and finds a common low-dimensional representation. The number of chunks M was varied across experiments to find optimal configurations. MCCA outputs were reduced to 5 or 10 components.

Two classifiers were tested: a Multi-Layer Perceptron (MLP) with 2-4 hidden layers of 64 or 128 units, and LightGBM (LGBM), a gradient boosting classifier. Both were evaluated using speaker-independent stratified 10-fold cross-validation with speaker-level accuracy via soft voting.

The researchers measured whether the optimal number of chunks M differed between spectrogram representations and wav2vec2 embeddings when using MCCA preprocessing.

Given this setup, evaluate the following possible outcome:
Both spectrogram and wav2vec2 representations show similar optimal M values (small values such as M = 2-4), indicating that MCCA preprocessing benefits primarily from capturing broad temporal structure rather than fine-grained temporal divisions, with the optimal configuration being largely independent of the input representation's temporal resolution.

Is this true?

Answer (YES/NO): NO